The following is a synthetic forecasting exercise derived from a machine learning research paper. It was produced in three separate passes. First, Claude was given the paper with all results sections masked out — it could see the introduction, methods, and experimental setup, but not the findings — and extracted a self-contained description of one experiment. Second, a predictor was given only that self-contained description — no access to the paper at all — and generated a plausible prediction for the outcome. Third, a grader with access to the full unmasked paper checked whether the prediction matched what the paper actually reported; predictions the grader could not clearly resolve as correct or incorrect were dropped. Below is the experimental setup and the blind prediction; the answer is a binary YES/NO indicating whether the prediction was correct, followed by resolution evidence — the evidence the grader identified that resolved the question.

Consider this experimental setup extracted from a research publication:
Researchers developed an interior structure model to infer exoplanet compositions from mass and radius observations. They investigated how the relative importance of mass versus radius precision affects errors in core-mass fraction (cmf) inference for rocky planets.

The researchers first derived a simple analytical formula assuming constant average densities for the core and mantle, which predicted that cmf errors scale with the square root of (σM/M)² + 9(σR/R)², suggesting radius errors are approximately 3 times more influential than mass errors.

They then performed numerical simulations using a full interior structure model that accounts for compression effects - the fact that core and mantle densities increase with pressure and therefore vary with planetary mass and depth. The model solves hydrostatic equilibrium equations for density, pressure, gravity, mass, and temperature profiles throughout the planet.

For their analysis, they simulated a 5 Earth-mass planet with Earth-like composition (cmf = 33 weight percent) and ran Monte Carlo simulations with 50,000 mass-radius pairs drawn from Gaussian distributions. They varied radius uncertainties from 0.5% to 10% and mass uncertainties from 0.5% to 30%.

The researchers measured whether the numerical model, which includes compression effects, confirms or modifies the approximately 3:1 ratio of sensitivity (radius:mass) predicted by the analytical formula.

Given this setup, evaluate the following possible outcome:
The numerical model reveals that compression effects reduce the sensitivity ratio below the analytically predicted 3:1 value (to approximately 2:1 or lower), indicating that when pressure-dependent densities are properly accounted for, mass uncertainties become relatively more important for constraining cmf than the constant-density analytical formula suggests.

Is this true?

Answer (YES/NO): NO